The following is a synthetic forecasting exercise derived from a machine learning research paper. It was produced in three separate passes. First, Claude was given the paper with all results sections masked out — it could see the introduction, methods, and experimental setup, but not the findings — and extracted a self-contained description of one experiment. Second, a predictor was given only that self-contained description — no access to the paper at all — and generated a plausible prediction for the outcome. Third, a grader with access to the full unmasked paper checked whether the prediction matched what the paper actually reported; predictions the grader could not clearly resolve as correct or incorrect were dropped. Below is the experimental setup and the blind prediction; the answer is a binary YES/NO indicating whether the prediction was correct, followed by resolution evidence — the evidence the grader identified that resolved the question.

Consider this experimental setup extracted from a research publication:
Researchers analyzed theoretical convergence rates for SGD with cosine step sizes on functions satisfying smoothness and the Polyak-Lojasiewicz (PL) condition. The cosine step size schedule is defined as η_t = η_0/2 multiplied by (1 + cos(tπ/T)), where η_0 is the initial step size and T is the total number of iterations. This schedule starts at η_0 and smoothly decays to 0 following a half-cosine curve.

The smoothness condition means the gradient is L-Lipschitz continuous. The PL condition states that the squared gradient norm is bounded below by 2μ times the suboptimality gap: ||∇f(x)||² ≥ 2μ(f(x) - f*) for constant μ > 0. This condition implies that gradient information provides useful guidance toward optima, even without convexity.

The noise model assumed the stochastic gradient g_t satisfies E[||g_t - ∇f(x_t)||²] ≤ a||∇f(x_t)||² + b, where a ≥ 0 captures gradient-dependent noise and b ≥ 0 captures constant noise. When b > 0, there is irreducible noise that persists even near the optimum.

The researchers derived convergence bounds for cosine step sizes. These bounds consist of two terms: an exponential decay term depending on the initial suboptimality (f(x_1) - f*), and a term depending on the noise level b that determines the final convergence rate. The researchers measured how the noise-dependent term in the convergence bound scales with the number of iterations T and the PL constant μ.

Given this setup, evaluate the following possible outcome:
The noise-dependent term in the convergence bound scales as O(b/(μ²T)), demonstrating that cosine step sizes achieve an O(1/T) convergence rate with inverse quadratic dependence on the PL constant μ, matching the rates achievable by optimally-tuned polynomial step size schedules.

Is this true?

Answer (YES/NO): NO